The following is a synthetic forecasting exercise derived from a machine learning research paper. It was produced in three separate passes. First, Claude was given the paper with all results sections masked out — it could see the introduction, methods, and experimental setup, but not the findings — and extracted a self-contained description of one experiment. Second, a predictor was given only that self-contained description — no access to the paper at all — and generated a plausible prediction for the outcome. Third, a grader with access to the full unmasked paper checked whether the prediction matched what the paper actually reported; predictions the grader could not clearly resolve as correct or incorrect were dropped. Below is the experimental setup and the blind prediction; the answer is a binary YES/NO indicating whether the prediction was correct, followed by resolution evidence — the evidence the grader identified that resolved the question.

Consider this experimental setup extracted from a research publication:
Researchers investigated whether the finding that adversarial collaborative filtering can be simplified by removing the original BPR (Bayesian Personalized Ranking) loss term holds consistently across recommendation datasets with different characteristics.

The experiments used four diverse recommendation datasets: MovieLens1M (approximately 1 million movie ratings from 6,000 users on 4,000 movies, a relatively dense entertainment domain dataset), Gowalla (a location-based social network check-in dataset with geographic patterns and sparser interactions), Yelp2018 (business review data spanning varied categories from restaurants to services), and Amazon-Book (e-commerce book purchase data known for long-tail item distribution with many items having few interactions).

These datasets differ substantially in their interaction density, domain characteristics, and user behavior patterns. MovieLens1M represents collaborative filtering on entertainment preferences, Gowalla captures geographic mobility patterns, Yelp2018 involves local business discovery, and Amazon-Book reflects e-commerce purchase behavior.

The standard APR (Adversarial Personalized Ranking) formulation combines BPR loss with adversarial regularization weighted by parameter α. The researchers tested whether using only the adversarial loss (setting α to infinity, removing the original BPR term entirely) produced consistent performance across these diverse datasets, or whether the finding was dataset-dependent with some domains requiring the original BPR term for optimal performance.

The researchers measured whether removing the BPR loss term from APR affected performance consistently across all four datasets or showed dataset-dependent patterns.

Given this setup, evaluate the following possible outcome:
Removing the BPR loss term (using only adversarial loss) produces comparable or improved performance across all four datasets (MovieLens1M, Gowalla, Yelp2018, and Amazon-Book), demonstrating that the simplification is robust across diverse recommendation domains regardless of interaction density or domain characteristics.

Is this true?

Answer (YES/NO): YES